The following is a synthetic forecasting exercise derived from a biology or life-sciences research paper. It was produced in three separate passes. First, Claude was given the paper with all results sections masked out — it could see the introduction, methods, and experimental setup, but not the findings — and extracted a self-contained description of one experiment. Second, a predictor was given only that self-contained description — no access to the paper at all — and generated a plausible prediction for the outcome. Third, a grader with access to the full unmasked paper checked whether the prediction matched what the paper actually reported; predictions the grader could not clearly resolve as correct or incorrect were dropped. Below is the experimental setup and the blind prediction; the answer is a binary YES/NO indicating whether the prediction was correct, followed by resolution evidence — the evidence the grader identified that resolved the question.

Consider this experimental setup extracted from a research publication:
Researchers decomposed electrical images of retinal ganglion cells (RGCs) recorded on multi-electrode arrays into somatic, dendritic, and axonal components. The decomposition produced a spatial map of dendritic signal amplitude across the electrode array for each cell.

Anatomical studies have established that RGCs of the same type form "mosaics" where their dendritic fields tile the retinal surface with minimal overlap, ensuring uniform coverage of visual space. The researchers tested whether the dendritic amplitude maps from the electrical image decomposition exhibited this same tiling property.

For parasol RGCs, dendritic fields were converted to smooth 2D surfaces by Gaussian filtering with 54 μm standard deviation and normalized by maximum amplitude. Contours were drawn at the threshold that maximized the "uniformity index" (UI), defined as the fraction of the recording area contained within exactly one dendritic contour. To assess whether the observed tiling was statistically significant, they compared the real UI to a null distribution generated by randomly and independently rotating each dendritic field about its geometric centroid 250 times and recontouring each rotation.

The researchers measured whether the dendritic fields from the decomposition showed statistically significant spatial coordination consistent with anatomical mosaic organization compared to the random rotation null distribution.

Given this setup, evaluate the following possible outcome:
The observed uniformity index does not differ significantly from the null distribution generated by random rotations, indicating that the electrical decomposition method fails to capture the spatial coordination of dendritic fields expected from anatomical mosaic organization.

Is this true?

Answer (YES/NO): YES